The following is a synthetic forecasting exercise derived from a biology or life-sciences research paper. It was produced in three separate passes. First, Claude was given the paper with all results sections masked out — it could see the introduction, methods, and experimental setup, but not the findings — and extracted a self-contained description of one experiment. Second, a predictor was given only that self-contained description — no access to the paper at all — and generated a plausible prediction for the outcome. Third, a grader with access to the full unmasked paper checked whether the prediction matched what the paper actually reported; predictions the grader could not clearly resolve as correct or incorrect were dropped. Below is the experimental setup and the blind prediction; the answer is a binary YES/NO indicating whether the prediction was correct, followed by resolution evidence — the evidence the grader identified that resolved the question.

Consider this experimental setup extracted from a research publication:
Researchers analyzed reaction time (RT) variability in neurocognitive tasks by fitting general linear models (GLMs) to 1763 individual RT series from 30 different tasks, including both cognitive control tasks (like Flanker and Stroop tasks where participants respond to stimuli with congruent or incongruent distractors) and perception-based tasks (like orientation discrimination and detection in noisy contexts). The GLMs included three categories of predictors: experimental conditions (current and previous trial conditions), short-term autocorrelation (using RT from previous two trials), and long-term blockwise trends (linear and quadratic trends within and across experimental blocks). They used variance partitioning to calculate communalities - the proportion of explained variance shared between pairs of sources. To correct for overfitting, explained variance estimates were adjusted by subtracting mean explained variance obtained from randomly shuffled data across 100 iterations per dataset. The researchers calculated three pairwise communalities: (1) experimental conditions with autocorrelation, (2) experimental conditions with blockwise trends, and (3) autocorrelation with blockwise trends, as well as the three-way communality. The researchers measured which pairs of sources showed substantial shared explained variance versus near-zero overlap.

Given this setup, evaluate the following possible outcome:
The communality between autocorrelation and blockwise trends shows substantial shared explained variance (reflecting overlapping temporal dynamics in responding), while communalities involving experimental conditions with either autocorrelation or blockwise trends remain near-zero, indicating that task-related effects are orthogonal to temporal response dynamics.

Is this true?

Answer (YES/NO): YES